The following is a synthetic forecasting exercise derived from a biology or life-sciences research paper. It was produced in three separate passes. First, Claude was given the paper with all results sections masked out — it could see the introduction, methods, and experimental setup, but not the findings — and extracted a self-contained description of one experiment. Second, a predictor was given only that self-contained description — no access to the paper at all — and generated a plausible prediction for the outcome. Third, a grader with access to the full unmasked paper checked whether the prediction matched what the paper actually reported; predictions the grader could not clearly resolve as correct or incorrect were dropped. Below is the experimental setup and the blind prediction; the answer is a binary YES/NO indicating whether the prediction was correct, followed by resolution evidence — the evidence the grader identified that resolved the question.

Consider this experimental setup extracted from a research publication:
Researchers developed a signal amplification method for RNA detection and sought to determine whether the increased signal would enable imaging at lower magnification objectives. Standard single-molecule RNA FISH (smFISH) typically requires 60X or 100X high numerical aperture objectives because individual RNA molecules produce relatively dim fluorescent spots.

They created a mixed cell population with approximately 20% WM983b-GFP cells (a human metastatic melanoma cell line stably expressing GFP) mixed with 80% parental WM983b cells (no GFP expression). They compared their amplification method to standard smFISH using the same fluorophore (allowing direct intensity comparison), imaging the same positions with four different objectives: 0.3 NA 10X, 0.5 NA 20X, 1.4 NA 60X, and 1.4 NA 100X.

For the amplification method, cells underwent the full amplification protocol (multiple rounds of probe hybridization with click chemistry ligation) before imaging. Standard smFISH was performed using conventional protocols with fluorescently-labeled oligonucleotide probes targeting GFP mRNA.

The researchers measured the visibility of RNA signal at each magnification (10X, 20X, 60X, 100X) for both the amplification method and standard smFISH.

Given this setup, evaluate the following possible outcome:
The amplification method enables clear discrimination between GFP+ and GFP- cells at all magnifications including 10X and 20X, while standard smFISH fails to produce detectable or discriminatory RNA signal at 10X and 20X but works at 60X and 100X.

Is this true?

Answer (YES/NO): YES